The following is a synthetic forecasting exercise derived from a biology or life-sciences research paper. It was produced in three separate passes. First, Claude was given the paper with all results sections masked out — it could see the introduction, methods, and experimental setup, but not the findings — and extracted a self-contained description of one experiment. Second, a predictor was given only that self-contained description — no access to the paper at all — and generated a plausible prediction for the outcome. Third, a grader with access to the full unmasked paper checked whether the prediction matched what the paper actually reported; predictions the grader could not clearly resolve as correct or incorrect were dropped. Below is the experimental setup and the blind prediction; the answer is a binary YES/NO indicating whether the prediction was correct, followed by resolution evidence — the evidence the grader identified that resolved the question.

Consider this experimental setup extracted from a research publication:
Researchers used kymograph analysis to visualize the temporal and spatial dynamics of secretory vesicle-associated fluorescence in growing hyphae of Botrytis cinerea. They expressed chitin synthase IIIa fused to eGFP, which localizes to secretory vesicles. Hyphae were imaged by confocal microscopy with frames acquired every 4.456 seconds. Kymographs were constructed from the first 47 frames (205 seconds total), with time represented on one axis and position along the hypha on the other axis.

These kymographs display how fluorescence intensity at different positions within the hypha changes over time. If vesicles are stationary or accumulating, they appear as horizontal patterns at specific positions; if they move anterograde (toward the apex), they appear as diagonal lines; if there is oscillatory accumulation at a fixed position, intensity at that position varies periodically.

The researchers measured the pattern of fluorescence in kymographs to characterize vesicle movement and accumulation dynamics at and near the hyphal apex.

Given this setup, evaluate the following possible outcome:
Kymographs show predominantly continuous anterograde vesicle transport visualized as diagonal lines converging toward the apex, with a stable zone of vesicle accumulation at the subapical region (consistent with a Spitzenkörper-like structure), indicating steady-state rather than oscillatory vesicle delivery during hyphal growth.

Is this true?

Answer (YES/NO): NO